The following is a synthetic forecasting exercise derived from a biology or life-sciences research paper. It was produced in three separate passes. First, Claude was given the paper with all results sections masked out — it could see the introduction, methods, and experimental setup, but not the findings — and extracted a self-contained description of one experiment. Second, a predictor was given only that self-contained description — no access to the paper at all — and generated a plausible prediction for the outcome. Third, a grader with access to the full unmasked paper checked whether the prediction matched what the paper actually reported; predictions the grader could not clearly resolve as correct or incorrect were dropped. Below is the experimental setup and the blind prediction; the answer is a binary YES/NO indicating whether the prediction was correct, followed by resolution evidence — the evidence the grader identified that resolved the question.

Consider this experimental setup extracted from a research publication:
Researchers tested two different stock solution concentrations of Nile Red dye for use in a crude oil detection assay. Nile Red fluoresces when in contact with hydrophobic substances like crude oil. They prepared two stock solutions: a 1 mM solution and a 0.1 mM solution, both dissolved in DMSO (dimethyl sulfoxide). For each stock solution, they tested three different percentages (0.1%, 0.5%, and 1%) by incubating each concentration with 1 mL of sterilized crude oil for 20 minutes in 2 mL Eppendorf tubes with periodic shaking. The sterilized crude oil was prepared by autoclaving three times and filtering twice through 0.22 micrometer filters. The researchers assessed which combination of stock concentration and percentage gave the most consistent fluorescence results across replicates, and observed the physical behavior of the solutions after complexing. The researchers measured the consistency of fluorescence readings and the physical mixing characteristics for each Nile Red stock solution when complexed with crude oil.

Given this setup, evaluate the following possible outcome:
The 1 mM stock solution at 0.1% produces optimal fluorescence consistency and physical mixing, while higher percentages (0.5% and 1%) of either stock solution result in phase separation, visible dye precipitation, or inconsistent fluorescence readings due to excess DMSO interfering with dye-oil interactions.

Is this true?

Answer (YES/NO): NO